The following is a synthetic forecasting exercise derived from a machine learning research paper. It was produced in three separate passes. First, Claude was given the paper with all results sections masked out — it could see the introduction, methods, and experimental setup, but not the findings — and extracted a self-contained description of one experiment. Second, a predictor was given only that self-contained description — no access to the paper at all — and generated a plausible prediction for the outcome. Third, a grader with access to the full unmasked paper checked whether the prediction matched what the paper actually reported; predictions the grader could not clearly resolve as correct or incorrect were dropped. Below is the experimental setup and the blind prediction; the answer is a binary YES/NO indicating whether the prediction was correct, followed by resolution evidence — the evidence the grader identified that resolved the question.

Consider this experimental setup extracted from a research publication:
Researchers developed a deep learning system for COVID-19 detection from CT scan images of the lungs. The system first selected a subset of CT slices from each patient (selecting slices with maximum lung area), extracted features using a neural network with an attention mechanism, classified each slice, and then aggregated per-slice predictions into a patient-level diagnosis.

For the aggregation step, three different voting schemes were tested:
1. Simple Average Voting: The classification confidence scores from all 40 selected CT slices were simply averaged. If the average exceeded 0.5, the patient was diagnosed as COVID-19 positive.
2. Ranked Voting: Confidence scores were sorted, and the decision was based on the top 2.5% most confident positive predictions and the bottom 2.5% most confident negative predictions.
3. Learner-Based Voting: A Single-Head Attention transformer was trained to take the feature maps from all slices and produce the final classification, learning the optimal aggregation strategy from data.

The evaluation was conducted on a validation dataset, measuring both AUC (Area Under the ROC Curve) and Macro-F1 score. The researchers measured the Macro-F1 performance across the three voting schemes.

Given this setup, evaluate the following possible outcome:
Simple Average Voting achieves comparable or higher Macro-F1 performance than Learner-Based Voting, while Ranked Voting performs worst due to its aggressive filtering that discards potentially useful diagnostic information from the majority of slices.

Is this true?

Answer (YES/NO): YES